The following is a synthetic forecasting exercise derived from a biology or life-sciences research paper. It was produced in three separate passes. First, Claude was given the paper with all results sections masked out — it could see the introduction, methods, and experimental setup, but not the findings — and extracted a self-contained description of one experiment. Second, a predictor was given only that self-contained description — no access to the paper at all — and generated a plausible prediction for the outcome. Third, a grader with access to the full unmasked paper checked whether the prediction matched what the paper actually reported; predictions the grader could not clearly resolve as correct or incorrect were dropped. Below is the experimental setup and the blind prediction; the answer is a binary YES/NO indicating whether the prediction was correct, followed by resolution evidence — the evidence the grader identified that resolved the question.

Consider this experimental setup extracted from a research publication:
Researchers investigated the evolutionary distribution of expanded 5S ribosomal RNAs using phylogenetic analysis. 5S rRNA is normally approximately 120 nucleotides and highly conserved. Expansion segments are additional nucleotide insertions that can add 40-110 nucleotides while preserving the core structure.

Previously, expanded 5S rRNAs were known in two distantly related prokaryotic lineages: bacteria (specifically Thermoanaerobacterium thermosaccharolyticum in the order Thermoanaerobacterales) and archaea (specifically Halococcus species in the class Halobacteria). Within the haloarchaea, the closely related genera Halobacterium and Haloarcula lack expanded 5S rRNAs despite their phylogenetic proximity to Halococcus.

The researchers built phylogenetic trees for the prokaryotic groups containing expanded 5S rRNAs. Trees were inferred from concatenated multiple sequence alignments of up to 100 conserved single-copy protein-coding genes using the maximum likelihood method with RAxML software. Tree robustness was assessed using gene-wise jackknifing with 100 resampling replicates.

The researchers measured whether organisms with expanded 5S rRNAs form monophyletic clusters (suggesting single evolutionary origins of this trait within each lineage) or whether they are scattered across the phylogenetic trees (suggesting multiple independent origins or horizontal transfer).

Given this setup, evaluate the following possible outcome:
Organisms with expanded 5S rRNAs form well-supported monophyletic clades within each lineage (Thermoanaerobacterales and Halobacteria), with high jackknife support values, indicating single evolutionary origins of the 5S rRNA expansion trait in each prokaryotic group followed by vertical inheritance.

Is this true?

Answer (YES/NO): NO